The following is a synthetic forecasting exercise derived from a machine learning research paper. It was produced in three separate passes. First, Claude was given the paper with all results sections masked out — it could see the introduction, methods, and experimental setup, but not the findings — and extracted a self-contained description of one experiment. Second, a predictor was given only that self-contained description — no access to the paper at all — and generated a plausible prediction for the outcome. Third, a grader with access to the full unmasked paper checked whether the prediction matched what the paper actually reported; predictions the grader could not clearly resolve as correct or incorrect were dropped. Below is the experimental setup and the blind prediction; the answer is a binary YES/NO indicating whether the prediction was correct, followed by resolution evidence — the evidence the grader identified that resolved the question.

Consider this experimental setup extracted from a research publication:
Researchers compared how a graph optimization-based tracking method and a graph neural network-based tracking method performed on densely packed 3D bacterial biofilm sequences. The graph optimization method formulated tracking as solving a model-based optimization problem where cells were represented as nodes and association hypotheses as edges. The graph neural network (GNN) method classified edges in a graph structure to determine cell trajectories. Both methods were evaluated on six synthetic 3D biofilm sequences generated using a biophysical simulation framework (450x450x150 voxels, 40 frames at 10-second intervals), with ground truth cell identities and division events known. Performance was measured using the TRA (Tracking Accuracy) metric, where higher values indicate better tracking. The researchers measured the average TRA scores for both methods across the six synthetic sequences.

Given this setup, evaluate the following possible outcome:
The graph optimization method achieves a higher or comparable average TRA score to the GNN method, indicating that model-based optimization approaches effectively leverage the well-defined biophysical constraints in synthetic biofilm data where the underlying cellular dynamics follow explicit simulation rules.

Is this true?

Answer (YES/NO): YES